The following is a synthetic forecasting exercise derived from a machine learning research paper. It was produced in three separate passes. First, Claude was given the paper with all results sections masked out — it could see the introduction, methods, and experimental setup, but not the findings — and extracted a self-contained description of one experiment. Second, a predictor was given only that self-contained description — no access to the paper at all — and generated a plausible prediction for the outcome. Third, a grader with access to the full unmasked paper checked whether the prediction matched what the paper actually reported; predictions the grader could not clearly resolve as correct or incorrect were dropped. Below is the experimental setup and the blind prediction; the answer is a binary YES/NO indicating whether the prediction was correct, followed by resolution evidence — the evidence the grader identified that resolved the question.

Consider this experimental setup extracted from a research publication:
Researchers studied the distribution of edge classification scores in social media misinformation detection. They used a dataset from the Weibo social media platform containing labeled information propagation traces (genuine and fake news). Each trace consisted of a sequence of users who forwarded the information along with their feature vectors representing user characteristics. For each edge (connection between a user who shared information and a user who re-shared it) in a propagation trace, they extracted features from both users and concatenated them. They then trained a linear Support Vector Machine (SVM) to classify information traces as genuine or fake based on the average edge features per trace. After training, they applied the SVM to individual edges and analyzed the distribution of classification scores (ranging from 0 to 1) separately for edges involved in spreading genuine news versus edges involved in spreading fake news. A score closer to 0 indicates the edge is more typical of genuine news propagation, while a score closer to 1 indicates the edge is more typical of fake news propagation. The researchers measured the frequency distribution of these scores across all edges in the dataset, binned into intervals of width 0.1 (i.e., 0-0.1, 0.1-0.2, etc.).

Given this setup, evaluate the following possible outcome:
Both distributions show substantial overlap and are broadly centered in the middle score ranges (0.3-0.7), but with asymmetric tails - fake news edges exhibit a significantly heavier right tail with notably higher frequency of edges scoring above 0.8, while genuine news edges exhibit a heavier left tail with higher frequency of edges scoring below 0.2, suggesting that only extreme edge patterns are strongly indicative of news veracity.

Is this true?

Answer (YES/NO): NO